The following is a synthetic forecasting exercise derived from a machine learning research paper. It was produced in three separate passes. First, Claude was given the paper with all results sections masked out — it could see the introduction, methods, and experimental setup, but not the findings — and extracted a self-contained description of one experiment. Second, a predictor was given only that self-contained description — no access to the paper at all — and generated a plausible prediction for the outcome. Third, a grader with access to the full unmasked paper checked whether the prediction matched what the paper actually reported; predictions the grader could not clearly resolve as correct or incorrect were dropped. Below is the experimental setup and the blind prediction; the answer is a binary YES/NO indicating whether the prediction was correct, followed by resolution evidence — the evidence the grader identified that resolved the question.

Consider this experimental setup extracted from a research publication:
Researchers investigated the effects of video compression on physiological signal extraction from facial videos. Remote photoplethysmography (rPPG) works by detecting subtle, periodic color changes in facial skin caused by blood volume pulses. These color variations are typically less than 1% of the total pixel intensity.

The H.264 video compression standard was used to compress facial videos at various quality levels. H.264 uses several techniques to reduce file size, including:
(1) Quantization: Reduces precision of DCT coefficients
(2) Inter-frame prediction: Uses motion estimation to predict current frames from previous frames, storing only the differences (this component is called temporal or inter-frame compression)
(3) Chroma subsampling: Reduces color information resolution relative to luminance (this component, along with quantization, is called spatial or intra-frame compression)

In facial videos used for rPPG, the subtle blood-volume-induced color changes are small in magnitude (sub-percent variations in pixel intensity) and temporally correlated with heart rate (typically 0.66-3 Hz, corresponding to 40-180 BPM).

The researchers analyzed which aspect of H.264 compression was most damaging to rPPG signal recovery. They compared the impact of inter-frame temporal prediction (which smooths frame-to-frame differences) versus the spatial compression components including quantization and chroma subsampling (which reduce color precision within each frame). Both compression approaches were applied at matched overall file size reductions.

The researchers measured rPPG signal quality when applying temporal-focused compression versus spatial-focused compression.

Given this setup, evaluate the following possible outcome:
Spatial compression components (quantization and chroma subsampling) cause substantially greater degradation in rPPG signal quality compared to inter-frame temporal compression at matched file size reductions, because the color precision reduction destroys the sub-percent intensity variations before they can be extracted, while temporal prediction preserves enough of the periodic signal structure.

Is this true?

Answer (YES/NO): NO